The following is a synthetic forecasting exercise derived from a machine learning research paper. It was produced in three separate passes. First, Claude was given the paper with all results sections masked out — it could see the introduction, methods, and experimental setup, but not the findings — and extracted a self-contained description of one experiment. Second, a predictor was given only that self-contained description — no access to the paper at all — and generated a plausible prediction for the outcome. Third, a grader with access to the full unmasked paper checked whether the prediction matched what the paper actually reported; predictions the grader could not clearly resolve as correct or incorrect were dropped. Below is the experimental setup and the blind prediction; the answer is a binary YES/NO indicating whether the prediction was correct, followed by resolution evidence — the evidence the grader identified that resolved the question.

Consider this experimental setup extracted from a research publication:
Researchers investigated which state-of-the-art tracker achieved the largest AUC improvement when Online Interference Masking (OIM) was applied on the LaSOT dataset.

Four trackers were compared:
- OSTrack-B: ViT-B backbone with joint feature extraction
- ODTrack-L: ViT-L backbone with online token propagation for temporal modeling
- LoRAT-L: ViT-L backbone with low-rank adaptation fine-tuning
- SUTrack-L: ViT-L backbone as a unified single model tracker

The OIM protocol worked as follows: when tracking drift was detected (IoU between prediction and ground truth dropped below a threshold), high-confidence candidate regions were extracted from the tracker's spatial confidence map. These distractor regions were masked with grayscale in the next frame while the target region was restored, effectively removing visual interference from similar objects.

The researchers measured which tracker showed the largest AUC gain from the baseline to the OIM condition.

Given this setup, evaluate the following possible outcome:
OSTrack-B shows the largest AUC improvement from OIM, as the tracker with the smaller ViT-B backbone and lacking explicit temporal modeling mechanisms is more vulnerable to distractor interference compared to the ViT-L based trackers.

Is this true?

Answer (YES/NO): YES